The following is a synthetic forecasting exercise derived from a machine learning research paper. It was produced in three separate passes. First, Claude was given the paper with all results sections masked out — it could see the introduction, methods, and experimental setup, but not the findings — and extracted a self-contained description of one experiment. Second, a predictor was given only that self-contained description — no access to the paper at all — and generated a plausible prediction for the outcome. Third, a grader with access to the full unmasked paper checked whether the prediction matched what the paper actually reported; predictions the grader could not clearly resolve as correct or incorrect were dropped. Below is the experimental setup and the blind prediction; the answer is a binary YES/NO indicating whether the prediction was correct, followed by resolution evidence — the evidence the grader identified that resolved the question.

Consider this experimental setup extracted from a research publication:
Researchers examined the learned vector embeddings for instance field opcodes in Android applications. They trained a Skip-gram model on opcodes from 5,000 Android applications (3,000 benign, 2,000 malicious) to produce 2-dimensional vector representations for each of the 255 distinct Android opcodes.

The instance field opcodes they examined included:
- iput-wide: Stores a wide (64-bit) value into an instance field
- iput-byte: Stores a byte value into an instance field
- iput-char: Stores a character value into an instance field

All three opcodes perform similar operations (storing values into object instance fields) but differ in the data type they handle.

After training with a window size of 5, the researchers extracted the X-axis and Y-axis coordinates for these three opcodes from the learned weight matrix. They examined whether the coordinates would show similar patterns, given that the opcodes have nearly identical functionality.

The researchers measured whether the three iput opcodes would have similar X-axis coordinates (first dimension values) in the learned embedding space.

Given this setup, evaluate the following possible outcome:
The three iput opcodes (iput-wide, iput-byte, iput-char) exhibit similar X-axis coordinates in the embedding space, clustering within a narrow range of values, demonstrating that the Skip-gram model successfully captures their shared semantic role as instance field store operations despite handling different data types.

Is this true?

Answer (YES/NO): YES